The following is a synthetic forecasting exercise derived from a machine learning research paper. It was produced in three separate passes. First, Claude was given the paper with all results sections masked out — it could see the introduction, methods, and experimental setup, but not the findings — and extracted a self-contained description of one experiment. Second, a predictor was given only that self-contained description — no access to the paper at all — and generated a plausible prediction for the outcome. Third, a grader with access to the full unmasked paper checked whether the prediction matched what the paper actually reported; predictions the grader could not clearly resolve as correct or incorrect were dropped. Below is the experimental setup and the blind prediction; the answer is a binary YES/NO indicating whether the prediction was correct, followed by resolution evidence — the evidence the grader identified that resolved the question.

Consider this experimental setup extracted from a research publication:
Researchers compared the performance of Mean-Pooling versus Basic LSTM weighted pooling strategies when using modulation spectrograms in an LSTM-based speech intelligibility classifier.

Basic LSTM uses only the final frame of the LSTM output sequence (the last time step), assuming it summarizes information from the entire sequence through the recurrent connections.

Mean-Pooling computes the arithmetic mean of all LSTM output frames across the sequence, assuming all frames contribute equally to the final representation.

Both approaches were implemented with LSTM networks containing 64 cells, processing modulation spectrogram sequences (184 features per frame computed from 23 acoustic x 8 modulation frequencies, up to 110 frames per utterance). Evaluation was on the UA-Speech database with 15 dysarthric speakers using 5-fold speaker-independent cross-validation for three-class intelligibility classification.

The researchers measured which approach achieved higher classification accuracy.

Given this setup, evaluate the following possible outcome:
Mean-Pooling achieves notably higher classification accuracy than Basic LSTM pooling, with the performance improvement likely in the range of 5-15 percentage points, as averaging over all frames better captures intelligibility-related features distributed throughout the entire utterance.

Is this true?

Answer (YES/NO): NO